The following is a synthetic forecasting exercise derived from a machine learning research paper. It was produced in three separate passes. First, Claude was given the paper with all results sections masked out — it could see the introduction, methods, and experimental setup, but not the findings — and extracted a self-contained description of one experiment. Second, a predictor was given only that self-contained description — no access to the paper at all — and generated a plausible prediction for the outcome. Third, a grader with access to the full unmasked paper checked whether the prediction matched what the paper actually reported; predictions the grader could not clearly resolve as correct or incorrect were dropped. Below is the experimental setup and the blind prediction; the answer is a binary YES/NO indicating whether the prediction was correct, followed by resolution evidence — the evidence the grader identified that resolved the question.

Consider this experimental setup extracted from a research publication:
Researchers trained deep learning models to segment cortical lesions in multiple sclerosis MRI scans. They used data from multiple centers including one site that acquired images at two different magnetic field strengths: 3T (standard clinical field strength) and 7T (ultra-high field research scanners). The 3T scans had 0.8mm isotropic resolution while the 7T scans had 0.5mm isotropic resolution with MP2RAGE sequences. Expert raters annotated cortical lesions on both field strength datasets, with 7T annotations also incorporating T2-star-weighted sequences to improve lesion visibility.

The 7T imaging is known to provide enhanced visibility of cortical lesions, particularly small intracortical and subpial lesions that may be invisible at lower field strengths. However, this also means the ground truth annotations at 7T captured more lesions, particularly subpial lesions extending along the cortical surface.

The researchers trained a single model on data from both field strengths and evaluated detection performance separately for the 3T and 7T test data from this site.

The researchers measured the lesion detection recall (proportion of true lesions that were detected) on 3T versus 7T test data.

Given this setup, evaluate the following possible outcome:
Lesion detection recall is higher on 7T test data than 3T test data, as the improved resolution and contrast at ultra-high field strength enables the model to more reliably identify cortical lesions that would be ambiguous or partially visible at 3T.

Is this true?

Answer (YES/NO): NO